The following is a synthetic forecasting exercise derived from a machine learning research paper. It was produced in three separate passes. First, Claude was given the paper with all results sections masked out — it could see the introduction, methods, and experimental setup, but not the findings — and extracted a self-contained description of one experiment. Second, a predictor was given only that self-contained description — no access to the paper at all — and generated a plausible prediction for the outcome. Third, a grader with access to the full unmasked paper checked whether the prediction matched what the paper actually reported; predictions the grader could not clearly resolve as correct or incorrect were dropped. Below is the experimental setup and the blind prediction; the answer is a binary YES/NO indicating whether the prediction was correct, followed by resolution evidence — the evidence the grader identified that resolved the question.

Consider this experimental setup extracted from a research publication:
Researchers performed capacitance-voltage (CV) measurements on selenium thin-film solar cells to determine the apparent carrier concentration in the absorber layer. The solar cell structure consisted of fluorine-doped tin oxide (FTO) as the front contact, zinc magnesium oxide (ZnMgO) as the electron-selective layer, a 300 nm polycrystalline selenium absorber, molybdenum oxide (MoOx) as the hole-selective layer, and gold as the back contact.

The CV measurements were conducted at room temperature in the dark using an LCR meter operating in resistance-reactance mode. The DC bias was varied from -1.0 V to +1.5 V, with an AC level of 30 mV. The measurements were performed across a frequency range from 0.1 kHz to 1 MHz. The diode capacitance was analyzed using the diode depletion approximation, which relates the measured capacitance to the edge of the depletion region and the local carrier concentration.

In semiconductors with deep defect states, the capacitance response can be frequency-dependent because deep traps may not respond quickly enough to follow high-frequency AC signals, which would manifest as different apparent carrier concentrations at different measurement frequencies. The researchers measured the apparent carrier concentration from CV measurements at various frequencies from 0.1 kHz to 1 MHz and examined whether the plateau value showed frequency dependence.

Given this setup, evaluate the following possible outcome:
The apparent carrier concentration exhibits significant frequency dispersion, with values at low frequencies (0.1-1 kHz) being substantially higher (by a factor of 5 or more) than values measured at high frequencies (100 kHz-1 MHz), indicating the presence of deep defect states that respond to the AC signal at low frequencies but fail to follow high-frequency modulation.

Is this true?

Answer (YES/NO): NO